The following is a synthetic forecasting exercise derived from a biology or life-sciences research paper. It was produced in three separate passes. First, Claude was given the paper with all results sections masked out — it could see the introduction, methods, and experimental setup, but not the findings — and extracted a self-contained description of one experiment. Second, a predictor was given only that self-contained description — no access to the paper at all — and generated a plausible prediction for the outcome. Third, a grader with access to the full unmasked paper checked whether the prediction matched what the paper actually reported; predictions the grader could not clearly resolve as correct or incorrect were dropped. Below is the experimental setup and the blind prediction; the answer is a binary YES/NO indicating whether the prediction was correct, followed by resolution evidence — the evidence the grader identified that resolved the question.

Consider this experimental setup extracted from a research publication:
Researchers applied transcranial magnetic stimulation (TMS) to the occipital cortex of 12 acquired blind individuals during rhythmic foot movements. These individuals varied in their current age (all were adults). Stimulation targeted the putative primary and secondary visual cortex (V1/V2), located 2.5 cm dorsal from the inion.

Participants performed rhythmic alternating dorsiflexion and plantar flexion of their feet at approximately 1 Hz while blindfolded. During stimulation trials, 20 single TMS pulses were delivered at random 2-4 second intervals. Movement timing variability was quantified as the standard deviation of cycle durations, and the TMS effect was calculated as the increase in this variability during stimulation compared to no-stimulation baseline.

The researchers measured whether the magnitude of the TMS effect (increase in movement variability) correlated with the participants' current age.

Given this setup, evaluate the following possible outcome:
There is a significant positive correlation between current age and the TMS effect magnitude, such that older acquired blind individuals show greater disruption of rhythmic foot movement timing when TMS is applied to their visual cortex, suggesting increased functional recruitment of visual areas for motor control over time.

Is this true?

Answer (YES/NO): NO